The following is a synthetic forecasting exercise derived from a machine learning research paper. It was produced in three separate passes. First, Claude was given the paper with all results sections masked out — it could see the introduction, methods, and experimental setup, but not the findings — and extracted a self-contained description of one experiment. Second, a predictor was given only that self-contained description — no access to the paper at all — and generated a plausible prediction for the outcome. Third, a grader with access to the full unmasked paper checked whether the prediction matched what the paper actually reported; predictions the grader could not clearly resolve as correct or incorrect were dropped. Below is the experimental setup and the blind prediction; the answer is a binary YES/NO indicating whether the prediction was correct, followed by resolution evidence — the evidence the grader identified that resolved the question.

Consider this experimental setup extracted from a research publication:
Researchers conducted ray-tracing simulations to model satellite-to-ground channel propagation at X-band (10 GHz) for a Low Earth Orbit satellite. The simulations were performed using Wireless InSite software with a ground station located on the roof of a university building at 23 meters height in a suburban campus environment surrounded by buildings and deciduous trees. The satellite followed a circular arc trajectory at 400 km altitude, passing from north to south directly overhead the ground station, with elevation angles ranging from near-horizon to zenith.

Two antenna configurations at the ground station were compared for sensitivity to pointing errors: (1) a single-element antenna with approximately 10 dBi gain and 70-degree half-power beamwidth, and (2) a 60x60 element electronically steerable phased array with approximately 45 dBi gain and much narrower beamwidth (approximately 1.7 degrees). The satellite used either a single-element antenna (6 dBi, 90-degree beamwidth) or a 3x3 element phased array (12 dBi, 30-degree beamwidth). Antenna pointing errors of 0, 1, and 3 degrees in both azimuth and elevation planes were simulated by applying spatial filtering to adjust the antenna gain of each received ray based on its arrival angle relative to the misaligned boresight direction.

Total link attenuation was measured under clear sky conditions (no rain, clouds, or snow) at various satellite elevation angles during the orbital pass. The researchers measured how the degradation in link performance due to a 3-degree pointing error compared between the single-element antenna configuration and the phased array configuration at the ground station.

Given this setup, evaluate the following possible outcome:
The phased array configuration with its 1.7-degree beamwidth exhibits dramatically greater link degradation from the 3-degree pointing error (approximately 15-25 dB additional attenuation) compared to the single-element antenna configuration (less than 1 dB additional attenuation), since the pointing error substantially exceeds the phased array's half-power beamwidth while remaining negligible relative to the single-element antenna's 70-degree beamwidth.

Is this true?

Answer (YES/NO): NO